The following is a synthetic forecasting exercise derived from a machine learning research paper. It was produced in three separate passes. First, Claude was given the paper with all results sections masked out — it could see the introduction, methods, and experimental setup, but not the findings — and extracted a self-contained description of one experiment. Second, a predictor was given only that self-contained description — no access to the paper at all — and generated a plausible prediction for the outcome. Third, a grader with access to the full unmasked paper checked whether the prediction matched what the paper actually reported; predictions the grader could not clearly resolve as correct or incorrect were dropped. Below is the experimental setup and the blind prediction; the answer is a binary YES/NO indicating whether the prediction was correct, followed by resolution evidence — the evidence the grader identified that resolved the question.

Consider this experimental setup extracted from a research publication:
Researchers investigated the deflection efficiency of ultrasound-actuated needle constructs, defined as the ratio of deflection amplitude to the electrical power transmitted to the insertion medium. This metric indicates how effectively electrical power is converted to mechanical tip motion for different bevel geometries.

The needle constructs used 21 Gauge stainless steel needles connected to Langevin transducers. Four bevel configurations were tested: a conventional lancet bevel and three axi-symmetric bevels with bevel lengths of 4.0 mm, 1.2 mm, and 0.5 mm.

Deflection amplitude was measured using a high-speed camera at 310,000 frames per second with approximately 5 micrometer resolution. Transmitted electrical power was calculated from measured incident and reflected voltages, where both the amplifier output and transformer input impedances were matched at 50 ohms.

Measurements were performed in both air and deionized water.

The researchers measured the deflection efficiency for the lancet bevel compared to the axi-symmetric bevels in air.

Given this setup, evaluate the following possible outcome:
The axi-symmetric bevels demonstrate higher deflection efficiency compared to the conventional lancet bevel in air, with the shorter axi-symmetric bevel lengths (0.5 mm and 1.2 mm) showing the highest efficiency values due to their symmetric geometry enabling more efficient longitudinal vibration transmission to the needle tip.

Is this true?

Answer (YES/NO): NO